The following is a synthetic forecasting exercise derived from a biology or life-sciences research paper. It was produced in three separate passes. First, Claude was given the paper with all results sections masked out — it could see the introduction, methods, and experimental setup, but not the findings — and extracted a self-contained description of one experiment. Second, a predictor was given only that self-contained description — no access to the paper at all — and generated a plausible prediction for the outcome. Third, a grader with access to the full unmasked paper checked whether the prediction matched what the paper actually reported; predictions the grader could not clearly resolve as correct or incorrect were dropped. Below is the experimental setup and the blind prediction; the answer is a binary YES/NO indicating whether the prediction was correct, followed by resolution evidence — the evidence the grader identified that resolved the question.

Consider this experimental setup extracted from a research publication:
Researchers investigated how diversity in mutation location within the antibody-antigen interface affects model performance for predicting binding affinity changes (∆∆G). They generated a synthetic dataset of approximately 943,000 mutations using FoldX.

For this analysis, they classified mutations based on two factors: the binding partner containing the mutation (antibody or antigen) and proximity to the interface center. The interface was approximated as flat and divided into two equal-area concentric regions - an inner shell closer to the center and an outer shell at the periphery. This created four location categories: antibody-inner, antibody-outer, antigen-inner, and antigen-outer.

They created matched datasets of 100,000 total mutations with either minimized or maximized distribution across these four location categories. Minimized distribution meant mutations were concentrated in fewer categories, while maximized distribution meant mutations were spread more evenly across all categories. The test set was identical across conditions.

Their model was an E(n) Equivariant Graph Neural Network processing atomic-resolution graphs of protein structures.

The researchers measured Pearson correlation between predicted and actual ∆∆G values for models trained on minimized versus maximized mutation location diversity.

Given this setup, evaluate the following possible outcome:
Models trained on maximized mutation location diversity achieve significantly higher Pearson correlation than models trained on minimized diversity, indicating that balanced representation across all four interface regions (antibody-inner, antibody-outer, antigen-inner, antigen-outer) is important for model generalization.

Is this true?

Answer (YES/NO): NO